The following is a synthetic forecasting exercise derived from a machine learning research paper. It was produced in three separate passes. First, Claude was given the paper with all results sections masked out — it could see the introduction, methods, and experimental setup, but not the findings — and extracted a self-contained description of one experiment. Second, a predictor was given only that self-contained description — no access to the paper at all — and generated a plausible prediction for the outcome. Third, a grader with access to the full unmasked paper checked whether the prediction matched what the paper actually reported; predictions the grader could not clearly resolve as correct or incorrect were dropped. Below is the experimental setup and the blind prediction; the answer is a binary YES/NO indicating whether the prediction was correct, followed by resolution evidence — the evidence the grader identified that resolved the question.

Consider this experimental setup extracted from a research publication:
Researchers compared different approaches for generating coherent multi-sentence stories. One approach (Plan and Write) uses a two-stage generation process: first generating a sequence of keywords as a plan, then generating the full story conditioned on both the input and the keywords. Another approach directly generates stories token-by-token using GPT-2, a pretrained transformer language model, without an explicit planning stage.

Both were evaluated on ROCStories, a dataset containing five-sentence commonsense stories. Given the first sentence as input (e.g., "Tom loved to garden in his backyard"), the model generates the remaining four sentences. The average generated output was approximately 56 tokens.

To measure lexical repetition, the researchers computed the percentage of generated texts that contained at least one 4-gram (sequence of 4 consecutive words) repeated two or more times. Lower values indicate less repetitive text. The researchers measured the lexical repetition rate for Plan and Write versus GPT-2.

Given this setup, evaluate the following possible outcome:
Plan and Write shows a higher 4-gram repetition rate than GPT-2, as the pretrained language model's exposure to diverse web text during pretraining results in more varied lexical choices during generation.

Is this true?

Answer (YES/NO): NO